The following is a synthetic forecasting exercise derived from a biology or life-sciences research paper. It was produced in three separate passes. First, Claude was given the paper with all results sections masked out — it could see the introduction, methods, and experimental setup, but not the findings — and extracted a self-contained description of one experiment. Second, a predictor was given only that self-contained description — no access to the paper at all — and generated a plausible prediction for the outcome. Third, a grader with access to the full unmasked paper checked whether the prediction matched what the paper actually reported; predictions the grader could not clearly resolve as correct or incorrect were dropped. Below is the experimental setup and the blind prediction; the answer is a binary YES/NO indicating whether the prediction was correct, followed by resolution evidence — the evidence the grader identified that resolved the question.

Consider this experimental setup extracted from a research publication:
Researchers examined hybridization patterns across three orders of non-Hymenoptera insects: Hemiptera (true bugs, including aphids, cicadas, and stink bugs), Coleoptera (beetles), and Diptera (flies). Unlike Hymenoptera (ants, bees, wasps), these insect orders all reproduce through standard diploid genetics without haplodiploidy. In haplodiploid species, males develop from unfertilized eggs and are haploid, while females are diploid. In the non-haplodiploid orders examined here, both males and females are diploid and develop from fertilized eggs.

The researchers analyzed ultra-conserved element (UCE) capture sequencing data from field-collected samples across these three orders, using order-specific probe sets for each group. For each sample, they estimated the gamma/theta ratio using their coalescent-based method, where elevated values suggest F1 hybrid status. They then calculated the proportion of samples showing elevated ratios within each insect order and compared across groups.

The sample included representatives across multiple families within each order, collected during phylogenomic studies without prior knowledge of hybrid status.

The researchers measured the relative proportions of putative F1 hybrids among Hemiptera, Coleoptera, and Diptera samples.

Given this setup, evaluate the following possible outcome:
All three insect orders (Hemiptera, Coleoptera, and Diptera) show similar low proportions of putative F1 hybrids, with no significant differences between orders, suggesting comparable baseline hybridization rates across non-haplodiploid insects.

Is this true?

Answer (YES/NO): YES